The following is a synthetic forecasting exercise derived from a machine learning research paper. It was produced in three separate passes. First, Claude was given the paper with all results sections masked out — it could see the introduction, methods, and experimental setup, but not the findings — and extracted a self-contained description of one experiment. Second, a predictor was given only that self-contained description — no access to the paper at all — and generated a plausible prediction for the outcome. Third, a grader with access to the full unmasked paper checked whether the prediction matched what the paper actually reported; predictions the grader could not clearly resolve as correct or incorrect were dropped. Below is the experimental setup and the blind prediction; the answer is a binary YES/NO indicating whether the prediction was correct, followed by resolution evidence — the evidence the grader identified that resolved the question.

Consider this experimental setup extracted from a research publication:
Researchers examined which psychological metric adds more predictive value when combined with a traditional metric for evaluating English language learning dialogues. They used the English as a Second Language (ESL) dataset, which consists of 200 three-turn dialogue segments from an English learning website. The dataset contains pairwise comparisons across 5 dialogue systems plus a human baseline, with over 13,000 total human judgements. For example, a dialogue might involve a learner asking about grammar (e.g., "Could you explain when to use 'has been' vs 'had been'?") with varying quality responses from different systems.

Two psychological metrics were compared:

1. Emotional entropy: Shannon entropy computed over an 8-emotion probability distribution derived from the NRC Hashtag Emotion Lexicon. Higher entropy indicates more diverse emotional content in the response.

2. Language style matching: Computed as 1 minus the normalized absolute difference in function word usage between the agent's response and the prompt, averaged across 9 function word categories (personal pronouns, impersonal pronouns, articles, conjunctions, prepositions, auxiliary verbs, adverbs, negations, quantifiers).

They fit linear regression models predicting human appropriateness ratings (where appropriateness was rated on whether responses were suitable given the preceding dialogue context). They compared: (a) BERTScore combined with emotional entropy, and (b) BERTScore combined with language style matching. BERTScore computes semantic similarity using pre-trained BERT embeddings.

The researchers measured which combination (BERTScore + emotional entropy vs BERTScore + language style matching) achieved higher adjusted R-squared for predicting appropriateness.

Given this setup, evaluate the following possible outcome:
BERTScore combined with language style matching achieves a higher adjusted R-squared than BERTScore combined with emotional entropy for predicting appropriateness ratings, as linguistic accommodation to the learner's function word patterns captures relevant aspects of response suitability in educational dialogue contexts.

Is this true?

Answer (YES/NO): YES